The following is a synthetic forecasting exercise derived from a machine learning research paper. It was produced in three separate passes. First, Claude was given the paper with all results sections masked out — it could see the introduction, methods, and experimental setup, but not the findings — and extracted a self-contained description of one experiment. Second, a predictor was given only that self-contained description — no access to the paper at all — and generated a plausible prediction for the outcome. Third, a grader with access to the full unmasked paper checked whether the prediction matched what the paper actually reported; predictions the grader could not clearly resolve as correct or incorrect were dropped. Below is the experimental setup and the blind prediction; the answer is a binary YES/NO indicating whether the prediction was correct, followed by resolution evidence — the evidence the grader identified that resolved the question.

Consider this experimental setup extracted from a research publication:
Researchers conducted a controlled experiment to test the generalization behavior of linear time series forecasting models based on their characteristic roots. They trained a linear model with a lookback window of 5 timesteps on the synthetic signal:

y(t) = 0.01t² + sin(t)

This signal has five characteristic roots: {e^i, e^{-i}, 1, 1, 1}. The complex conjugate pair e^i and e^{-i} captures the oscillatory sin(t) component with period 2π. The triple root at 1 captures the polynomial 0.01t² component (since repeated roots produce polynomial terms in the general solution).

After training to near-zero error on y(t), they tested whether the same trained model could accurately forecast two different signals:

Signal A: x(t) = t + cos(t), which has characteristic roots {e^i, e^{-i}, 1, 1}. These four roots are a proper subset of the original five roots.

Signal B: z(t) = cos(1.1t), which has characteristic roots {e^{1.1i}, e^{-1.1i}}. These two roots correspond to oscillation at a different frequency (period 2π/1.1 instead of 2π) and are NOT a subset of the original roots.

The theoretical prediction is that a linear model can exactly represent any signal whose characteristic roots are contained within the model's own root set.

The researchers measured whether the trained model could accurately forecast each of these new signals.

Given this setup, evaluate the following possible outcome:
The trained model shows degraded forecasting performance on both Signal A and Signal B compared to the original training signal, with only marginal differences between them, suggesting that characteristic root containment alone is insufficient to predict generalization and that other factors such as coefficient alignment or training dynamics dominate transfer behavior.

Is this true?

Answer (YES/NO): NO